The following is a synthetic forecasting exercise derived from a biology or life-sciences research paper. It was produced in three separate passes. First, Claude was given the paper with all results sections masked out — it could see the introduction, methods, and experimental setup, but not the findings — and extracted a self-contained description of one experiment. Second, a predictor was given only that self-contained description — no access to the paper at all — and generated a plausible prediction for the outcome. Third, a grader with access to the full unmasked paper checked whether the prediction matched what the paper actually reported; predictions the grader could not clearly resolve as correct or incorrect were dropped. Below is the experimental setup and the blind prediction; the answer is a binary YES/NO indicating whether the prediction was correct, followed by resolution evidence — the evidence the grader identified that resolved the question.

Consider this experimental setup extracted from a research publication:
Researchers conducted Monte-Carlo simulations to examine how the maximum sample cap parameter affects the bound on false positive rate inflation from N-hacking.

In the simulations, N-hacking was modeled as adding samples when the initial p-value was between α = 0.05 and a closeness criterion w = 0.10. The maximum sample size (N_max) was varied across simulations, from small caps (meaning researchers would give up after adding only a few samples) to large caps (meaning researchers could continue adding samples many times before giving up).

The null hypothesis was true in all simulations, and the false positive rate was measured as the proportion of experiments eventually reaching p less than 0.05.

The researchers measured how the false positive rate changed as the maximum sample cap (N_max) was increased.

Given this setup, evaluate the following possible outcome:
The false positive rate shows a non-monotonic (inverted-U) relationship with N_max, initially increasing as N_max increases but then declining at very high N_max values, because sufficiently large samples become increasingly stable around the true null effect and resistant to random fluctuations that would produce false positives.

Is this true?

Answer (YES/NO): NO